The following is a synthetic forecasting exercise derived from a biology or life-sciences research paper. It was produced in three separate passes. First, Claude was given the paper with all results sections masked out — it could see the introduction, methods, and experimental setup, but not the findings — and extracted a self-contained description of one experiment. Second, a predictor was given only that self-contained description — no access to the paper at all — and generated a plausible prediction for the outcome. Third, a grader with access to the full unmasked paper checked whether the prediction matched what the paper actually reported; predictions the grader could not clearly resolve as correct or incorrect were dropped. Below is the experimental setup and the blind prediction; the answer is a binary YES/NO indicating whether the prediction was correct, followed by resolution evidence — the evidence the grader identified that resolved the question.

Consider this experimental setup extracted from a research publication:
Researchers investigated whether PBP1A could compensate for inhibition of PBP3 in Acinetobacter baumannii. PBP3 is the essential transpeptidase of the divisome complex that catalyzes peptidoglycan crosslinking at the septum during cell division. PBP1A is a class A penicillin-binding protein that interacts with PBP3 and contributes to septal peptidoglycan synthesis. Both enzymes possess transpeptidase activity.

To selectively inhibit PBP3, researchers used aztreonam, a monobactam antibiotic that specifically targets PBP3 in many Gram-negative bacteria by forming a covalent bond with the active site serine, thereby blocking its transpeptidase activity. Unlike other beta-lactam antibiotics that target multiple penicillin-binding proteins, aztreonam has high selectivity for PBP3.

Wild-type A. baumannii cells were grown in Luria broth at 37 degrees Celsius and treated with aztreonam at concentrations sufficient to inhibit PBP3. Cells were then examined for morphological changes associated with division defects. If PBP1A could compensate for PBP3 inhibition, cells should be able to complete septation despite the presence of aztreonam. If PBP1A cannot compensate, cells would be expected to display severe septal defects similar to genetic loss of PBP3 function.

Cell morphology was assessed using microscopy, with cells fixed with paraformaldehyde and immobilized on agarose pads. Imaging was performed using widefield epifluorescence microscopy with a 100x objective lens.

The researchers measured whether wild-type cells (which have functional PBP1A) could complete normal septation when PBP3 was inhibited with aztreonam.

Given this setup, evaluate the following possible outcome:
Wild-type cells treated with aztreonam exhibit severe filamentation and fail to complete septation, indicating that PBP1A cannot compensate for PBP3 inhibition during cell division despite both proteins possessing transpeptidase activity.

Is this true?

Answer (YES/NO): YES